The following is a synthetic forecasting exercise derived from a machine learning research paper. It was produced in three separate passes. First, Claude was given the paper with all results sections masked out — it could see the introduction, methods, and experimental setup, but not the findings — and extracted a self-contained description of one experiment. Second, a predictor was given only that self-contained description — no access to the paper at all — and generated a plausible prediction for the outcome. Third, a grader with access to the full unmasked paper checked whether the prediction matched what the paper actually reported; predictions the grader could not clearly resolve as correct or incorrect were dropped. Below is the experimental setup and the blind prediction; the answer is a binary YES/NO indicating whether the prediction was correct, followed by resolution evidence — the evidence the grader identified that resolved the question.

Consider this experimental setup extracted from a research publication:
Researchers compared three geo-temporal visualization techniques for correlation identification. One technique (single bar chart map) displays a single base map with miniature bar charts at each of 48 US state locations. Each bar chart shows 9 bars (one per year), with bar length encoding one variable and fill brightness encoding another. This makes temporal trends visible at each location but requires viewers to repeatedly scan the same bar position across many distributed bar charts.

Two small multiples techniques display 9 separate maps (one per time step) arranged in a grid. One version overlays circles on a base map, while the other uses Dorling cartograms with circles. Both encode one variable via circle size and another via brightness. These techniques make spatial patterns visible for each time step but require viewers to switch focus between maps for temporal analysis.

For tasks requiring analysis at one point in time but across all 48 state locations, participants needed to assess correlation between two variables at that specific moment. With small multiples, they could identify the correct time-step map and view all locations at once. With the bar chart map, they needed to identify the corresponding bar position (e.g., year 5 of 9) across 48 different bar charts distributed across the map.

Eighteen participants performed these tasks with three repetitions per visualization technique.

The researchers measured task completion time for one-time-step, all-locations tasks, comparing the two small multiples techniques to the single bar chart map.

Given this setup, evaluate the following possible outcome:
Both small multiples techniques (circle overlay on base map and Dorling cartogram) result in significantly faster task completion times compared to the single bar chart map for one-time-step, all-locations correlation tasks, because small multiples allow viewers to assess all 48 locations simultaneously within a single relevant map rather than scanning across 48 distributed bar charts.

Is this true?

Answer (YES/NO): YES